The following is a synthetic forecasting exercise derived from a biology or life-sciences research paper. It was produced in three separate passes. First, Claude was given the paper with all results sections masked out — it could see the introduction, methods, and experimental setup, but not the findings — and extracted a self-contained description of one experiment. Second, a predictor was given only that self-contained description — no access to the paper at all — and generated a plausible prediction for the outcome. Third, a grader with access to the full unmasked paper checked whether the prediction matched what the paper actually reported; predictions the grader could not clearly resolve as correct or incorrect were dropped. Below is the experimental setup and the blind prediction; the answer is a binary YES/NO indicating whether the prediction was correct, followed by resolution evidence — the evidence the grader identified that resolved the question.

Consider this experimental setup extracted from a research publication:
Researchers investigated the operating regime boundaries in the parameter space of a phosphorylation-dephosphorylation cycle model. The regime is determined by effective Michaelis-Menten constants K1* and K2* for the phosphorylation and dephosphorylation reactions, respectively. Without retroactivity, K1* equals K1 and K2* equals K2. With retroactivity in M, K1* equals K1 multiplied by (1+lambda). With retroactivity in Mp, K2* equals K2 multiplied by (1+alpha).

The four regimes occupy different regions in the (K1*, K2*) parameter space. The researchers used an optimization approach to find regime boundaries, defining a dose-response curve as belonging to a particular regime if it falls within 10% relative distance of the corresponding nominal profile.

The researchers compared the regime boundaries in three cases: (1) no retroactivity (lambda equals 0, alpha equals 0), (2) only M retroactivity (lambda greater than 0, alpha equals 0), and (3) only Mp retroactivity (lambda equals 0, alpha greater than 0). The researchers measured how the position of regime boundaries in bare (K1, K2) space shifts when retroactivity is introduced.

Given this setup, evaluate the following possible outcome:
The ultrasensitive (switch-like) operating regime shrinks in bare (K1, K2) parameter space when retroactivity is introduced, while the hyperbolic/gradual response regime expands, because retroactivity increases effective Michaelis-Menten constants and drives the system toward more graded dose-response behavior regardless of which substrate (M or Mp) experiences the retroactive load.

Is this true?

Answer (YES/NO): NO